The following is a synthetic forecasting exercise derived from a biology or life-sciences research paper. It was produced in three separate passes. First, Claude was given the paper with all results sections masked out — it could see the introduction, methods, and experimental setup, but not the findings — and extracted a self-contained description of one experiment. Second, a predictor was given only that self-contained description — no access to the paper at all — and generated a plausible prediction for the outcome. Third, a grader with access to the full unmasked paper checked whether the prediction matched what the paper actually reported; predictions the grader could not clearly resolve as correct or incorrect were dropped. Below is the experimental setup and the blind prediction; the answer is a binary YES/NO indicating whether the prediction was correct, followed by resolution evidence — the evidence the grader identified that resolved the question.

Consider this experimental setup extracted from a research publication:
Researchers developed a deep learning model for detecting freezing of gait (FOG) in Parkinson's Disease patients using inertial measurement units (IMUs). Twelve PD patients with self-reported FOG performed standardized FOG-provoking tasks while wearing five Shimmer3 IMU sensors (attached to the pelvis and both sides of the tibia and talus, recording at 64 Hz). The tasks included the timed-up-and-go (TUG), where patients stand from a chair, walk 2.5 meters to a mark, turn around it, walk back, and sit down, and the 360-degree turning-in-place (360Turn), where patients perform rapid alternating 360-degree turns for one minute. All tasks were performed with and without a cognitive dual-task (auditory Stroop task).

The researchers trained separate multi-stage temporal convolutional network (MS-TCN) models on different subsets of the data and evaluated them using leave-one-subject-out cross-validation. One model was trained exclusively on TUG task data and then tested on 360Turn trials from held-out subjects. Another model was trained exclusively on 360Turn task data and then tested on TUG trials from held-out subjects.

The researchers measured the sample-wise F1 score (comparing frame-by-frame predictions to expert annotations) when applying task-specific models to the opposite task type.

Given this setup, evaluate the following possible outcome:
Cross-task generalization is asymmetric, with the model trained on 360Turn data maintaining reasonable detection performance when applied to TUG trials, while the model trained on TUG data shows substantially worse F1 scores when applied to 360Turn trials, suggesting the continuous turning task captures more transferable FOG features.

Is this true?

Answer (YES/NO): NO